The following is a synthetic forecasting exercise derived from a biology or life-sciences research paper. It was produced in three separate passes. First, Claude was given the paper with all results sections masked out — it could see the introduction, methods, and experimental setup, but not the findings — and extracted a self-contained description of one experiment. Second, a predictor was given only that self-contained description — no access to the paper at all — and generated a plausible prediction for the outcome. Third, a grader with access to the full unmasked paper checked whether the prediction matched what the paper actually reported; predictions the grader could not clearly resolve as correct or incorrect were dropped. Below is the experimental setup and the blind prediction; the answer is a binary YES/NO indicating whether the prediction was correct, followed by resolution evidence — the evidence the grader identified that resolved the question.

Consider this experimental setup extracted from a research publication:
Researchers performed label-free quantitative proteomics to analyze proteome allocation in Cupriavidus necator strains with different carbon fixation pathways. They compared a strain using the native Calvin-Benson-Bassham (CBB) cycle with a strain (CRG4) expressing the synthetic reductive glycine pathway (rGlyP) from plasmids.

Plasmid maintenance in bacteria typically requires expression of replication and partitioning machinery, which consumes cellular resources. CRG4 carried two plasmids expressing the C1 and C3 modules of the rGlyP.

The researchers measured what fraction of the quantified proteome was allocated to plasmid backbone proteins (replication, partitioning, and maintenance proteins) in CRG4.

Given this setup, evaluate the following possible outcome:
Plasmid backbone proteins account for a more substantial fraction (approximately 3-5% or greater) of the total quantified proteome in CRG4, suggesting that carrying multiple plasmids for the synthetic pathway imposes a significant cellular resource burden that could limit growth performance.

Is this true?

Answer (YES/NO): NO